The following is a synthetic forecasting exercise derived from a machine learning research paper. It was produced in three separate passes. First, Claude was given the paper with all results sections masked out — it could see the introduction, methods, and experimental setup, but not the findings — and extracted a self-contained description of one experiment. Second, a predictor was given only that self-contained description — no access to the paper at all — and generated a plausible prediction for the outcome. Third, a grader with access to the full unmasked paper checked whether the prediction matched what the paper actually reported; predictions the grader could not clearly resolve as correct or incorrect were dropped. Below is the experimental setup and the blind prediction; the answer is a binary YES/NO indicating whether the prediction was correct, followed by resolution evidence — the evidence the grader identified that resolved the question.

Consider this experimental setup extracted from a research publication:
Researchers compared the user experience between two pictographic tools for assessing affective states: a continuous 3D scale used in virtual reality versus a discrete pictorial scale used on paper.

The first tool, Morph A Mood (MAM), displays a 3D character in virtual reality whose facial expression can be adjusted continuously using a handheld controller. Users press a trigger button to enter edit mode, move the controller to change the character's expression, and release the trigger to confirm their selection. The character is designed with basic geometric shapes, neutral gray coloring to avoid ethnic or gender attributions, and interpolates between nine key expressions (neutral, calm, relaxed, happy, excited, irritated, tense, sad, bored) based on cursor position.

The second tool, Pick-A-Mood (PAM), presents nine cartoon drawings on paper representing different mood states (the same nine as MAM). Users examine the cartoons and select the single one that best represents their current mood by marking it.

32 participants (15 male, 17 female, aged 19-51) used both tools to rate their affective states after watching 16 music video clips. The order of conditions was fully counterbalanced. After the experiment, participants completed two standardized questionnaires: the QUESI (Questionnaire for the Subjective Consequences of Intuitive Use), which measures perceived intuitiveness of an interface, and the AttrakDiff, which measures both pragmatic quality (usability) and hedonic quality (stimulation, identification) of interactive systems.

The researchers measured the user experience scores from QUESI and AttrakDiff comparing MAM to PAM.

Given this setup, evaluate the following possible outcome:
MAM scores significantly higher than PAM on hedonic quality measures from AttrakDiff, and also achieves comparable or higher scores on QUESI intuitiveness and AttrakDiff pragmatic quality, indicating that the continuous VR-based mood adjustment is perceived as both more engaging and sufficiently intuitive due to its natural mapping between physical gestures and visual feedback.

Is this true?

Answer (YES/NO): YES